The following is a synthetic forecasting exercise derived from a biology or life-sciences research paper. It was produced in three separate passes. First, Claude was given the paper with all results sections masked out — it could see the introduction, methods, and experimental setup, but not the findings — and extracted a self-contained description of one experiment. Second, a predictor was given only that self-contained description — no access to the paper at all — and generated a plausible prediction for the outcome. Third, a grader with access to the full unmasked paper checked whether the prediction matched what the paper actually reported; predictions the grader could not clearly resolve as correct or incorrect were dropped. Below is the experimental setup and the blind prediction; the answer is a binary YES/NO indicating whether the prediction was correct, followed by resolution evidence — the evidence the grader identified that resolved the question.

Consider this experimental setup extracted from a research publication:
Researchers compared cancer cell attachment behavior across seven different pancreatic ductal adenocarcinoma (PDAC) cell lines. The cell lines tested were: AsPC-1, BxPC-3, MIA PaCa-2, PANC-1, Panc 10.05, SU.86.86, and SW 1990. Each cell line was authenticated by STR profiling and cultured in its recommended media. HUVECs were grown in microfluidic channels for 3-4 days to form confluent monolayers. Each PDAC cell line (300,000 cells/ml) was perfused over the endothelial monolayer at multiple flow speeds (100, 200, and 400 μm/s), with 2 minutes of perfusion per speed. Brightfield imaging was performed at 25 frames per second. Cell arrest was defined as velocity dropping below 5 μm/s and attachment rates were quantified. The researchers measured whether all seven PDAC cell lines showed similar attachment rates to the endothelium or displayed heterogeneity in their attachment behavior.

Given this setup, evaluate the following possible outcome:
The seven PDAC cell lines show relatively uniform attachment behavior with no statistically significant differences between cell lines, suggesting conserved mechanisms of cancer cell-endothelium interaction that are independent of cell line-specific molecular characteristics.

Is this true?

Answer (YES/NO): NO